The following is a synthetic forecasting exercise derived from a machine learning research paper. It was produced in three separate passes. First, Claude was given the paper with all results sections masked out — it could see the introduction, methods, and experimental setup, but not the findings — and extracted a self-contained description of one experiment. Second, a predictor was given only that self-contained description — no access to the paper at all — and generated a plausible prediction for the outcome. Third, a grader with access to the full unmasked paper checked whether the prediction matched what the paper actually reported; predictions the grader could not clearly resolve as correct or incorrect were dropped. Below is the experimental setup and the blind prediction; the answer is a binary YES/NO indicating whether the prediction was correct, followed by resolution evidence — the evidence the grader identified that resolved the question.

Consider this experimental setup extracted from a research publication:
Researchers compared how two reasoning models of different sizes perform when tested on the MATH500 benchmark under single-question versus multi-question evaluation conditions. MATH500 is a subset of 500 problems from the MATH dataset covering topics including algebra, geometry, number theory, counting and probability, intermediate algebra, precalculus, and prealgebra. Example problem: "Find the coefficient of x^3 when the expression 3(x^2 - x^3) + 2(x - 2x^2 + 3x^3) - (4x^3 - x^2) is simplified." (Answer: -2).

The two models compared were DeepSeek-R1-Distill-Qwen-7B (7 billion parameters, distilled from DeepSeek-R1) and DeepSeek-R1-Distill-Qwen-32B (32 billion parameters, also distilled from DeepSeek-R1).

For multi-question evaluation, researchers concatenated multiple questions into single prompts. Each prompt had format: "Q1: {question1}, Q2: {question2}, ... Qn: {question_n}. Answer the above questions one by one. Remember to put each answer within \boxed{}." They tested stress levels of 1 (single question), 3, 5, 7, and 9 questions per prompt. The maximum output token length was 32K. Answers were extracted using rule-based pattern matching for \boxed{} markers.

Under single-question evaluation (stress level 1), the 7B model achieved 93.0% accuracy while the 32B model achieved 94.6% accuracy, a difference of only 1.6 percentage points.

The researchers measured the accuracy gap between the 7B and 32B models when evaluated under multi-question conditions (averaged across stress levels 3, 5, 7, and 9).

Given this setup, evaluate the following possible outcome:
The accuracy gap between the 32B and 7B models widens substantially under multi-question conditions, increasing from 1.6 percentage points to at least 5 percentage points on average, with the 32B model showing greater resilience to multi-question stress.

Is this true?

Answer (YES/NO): YES